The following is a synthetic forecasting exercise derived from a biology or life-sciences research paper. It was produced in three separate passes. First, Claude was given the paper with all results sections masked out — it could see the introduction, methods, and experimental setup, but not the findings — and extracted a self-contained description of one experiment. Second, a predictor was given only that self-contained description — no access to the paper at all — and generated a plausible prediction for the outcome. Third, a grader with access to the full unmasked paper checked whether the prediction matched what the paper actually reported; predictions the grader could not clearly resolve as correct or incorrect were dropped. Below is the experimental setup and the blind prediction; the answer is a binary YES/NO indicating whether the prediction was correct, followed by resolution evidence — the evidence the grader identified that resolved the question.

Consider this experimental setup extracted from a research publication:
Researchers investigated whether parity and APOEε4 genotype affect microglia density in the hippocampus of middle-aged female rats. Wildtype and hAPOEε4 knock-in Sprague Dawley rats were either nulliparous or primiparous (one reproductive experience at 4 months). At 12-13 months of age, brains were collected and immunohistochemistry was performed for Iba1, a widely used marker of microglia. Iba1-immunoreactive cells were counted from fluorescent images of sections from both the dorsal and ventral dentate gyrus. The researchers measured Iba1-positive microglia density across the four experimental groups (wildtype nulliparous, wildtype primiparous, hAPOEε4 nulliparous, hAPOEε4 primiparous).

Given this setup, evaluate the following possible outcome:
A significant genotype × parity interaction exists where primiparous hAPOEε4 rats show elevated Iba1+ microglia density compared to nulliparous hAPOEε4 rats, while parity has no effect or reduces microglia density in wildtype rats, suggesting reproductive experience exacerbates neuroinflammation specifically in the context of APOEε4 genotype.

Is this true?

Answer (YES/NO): NO